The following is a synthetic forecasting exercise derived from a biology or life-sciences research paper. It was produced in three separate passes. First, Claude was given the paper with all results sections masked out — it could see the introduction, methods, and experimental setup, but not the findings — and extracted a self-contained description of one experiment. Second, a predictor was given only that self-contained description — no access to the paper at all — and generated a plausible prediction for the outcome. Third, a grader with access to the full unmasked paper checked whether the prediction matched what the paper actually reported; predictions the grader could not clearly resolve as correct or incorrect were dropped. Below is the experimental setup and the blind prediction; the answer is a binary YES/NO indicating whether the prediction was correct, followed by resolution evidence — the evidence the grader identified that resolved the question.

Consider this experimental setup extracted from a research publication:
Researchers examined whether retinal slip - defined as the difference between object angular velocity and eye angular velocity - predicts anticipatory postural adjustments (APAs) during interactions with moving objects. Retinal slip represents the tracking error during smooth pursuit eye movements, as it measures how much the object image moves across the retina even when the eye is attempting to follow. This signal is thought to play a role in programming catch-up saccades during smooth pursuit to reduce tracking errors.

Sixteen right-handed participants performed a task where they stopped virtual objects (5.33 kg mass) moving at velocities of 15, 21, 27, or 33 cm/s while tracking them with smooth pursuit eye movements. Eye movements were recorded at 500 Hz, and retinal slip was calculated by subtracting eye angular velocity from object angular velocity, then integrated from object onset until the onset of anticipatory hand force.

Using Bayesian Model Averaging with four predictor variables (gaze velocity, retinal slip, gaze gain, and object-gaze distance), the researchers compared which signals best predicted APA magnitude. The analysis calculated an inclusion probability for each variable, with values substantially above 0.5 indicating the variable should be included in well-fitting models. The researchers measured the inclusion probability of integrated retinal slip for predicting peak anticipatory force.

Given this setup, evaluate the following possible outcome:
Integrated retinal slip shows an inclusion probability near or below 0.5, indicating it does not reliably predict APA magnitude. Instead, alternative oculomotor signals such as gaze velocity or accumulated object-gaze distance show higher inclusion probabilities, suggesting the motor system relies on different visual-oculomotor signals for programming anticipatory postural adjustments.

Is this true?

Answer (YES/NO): NO